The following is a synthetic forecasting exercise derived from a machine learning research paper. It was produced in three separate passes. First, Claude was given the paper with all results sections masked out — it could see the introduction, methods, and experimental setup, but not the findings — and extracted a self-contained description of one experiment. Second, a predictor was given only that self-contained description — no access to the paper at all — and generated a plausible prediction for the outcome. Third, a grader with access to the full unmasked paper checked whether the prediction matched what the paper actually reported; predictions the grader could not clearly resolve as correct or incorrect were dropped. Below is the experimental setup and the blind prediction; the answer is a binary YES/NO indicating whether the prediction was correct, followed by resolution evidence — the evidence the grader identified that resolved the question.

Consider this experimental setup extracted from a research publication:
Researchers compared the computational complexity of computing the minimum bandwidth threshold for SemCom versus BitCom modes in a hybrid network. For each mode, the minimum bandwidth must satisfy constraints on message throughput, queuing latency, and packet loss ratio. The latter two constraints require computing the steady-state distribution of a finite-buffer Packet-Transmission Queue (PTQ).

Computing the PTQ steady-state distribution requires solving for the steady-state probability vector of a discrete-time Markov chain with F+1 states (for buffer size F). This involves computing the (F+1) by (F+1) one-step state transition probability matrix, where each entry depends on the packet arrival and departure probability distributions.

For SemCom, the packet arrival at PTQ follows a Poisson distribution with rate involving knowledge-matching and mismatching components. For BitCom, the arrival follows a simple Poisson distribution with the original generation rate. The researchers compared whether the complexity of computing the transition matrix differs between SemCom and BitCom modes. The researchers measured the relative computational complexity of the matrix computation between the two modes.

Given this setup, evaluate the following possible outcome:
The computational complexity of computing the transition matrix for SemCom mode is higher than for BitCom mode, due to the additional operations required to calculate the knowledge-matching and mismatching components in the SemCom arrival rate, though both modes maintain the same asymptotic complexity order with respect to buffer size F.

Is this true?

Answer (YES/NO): NO